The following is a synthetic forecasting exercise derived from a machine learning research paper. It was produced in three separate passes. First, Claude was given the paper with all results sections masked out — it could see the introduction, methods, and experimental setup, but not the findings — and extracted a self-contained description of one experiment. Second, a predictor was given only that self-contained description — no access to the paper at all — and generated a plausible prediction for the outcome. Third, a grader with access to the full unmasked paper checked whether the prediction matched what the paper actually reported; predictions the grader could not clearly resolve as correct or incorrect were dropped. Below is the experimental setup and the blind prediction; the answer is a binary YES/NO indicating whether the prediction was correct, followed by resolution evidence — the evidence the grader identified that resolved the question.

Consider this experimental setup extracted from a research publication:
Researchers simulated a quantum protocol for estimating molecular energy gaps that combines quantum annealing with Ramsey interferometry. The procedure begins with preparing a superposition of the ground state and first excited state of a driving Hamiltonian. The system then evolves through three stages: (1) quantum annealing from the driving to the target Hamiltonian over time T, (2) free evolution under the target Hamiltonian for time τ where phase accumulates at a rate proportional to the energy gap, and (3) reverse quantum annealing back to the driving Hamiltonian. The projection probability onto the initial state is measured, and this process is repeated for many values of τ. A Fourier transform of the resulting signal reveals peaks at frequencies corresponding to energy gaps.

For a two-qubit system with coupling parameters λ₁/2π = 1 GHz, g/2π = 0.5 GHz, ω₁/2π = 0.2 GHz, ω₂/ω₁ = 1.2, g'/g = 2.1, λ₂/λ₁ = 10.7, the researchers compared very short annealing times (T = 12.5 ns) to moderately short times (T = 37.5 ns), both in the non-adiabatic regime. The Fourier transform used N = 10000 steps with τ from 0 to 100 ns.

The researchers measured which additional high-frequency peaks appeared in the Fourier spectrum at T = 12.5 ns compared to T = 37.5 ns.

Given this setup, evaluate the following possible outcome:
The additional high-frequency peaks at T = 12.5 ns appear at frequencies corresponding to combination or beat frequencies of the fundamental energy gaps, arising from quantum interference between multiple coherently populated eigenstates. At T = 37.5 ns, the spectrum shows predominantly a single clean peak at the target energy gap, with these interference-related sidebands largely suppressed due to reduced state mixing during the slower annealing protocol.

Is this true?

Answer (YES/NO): NO